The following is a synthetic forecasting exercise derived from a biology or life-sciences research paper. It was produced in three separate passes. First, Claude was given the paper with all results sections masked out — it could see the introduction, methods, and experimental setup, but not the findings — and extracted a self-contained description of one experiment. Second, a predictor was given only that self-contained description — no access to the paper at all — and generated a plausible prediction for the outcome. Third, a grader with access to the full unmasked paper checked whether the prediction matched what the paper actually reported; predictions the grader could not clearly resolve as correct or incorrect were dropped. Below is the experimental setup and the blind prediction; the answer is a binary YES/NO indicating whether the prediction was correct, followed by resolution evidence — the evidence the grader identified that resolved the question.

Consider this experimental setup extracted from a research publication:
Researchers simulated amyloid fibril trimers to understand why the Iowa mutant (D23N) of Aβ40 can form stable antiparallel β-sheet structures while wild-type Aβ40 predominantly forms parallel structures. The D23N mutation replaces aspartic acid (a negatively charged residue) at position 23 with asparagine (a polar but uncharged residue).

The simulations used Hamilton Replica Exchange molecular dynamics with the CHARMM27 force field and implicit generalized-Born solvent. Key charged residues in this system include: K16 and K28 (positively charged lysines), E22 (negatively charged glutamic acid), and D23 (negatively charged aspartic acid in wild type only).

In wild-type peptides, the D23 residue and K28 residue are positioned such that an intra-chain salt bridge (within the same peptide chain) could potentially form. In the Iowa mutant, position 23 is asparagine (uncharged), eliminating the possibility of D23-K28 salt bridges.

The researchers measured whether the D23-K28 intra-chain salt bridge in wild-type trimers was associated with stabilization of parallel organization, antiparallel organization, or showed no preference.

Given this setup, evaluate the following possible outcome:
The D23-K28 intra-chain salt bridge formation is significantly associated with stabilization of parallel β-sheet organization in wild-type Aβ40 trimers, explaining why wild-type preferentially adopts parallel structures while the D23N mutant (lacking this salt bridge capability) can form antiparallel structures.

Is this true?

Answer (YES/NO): YES